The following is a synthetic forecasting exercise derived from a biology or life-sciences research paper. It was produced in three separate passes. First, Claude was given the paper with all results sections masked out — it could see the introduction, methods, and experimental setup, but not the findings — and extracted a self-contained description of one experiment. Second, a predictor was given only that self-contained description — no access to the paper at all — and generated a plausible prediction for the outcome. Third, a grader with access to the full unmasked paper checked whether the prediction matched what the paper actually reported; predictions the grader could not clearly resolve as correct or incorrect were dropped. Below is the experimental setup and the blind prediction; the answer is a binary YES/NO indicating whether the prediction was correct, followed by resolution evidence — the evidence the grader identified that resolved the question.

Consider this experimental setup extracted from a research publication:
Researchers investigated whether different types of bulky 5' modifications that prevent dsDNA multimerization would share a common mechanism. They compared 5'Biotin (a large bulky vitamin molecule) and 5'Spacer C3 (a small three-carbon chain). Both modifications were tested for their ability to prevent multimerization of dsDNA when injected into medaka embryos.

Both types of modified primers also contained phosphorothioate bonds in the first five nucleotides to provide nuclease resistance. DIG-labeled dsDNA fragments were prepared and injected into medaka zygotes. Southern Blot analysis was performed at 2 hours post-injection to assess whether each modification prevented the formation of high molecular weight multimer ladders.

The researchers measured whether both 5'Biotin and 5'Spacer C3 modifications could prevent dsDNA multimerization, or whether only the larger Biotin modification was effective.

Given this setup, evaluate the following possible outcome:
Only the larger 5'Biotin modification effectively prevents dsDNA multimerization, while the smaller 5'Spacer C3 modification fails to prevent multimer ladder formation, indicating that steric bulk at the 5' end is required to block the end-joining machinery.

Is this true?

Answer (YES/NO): NO